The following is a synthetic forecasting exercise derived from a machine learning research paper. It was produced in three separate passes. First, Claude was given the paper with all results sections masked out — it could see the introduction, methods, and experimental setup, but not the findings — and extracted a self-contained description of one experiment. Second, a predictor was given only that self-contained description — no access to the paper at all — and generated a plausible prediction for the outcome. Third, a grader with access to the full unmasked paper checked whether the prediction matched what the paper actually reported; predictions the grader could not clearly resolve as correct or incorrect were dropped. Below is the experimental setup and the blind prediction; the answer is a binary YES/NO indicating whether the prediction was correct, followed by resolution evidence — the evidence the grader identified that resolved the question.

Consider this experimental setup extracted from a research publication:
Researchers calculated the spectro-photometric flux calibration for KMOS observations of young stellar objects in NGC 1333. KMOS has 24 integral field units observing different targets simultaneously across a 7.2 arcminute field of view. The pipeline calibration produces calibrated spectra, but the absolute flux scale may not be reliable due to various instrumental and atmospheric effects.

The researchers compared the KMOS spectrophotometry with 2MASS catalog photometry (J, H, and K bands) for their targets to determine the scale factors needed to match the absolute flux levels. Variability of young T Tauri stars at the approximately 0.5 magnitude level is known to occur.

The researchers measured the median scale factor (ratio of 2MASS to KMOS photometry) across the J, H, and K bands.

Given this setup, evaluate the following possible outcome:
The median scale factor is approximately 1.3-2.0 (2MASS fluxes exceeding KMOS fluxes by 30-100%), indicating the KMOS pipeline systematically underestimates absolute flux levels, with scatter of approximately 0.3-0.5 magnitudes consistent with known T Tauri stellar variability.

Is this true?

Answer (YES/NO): NO